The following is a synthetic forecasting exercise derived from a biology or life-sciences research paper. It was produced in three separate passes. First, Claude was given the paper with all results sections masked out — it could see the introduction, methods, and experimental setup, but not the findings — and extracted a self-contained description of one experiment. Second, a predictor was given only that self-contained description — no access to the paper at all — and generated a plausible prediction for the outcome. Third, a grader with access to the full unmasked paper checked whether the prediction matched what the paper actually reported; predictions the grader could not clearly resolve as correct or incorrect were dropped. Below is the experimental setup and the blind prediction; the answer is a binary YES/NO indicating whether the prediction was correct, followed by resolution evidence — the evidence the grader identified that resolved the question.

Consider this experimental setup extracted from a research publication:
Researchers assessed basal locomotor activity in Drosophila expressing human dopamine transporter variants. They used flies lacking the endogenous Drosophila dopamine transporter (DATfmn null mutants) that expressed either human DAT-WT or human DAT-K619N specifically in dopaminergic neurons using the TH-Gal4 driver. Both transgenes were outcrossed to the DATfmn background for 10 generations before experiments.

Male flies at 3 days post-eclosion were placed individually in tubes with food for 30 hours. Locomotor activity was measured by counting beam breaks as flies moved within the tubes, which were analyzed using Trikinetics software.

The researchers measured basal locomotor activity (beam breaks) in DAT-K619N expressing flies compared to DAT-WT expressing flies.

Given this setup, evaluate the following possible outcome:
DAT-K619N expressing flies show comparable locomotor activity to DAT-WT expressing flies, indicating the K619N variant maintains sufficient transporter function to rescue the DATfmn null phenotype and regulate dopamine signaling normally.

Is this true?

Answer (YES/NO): NO